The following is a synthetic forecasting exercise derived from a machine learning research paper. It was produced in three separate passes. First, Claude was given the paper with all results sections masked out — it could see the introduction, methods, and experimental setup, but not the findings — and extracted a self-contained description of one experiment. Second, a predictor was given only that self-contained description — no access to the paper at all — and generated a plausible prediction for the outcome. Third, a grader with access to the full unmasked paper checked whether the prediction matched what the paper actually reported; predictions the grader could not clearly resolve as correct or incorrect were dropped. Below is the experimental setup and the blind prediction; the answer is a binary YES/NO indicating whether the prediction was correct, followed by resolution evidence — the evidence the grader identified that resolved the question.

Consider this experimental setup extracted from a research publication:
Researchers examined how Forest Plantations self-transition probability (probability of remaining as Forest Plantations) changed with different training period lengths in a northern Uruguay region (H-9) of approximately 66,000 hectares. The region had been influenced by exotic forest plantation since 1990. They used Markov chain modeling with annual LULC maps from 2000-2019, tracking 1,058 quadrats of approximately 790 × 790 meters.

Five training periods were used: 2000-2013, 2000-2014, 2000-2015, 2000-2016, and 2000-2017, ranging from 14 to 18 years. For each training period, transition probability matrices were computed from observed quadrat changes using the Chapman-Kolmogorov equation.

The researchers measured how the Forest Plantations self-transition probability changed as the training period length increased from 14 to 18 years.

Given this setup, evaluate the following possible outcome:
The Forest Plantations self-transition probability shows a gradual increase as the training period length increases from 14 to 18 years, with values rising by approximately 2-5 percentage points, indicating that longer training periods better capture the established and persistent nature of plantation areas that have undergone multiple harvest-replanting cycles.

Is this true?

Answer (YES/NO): NO